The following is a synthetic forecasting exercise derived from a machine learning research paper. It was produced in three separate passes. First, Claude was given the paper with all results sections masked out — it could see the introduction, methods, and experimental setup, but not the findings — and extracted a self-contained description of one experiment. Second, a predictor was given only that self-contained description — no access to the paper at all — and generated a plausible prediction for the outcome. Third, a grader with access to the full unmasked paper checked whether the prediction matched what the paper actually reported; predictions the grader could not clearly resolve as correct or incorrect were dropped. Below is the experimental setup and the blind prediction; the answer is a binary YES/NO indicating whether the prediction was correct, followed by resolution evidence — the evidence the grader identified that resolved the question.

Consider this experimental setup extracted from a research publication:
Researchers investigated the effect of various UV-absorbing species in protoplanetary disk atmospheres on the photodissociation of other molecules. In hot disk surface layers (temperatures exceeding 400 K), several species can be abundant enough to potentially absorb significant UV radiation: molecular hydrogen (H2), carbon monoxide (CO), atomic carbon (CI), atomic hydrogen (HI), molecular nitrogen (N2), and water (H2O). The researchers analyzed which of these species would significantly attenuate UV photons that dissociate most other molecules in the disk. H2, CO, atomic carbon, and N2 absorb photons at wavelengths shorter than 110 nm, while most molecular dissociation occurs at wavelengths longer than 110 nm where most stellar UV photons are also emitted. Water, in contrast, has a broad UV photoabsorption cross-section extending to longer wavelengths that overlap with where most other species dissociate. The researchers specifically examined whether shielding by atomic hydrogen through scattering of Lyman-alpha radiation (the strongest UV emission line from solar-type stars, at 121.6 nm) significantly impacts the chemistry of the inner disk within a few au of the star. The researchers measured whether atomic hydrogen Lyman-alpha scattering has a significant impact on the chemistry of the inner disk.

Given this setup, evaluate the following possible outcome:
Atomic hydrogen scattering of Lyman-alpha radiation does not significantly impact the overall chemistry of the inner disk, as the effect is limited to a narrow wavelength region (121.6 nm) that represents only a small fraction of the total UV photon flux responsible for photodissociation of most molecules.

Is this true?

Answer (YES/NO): YES